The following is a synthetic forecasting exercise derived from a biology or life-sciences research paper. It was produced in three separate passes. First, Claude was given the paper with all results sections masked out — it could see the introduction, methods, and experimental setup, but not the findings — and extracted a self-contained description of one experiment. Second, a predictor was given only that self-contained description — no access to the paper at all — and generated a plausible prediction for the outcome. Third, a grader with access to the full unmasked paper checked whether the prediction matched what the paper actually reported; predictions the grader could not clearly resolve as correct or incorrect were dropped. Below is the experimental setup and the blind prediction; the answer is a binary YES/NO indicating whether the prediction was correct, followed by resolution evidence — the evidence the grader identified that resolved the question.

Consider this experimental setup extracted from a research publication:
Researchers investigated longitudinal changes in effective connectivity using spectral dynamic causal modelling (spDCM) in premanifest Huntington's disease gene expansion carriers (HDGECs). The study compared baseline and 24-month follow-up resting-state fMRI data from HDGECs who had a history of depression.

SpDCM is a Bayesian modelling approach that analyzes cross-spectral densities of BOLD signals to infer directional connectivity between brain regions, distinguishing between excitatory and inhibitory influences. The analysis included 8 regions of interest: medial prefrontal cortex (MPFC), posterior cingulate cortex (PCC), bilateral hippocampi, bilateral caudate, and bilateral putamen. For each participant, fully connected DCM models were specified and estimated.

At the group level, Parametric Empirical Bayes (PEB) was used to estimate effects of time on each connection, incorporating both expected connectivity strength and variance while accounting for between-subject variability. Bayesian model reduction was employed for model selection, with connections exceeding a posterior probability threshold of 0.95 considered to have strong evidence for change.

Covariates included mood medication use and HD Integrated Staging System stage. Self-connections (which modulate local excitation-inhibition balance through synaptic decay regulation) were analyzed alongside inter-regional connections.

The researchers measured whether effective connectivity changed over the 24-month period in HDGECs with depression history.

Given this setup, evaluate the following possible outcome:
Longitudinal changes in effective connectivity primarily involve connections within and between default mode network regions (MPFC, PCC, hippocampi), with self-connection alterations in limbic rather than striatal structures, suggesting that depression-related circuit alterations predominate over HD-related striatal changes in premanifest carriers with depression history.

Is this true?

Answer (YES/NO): NO